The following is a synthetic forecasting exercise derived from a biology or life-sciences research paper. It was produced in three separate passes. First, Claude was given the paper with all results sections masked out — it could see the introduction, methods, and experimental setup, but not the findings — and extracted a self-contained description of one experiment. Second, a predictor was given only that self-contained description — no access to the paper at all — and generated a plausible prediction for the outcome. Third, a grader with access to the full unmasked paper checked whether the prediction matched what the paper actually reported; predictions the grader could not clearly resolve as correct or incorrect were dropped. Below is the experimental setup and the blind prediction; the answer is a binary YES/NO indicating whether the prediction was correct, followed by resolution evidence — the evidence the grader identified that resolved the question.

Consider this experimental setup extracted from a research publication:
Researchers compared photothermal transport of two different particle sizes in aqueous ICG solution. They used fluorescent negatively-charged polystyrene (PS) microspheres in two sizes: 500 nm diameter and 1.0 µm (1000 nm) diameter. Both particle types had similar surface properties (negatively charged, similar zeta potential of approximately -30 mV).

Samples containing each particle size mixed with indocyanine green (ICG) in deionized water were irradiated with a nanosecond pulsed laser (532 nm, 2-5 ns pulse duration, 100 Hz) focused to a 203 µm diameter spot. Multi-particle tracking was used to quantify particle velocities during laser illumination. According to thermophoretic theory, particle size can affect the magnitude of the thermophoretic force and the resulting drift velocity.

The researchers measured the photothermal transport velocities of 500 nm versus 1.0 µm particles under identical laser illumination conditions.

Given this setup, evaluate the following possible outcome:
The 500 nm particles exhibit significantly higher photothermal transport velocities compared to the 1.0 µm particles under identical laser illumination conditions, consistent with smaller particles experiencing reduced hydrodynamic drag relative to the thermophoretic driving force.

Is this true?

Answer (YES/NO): NO